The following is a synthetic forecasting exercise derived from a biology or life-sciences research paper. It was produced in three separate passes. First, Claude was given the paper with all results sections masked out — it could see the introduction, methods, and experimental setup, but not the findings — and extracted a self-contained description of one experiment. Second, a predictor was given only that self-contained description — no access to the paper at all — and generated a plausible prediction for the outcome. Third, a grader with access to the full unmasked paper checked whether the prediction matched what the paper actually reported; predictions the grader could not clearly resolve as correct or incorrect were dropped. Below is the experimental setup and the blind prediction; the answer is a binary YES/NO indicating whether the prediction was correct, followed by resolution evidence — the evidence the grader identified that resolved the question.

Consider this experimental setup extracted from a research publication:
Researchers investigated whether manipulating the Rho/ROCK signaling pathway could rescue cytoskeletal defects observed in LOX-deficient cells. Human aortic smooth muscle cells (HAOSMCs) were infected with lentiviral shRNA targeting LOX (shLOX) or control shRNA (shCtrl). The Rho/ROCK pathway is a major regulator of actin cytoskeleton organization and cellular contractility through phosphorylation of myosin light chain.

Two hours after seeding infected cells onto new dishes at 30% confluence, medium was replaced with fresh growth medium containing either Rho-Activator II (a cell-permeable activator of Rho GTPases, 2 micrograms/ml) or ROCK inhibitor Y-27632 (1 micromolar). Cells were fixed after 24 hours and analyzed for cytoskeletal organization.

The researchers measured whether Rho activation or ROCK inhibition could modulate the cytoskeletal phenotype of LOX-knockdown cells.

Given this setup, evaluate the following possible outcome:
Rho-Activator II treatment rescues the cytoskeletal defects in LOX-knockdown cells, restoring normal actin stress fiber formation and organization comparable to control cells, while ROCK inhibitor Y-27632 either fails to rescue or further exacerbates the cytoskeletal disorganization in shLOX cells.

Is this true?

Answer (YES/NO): NO